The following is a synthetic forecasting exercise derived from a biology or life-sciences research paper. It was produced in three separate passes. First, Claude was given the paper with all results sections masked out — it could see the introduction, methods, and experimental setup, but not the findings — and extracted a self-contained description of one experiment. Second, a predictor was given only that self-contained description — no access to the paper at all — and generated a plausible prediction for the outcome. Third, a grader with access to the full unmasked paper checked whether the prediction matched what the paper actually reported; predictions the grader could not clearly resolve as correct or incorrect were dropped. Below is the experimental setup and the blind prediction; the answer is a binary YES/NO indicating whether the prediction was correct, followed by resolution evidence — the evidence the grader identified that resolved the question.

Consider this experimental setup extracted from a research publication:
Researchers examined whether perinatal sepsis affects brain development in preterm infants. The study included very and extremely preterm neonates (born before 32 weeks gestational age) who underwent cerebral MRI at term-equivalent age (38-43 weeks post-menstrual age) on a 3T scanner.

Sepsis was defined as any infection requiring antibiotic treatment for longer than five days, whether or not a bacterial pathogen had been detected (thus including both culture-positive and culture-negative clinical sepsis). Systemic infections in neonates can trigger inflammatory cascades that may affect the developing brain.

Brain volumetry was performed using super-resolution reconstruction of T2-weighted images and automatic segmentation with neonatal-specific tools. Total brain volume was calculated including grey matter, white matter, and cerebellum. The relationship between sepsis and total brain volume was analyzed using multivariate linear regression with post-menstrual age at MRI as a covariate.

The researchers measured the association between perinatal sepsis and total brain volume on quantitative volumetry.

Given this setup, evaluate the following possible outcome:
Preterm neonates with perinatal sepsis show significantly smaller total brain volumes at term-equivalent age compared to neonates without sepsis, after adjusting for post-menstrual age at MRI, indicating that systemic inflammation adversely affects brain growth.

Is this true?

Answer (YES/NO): NO